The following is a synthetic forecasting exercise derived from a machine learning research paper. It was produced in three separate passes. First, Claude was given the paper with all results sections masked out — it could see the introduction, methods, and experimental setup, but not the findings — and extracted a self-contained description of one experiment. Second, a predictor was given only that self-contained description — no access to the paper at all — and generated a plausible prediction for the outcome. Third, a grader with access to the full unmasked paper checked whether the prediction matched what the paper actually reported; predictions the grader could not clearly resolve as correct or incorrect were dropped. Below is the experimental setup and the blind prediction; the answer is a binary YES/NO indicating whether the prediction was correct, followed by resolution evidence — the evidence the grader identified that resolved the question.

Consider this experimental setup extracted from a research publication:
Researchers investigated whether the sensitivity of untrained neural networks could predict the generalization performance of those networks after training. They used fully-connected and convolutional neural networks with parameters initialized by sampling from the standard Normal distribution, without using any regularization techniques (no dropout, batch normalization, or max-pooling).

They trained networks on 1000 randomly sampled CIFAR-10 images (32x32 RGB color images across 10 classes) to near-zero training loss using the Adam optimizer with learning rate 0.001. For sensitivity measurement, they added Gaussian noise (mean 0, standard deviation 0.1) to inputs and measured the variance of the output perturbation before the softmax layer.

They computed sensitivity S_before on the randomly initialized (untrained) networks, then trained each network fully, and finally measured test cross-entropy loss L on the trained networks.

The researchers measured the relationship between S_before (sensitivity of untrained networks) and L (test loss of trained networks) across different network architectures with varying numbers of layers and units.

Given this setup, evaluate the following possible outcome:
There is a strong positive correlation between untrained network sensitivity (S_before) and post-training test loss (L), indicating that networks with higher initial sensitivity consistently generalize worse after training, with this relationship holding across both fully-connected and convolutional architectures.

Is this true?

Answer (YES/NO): YES